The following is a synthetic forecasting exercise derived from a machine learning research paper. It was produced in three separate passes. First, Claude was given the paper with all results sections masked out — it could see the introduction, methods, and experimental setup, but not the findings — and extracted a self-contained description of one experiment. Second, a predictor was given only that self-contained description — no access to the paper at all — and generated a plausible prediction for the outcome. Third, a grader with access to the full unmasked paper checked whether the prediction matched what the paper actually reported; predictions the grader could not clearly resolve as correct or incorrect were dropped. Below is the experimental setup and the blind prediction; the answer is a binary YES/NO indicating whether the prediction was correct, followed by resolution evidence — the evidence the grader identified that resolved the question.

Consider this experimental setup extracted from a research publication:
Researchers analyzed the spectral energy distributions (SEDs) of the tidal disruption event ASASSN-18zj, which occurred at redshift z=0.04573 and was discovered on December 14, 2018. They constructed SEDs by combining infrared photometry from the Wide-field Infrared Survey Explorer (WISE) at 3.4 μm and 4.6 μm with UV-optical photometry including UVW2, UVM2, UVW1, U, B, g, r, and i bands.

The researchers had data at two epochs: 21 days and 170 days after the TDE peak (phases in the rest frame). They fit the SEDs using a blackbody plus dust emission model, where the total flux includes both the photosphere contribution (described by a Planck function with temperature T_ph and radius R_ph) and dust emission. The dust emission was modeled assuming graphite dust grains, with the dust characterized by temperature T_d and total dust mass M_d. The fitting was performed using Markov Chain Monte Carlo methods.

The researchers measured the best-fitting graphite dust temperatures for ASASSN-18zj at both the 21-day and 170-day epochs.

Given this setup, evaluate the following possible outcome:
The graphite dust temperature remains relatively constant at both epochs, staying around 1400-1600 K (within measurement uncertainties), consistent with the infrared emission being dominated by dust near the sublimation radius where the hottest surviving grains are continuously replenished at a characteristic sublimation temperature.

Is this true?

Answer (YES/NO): NO